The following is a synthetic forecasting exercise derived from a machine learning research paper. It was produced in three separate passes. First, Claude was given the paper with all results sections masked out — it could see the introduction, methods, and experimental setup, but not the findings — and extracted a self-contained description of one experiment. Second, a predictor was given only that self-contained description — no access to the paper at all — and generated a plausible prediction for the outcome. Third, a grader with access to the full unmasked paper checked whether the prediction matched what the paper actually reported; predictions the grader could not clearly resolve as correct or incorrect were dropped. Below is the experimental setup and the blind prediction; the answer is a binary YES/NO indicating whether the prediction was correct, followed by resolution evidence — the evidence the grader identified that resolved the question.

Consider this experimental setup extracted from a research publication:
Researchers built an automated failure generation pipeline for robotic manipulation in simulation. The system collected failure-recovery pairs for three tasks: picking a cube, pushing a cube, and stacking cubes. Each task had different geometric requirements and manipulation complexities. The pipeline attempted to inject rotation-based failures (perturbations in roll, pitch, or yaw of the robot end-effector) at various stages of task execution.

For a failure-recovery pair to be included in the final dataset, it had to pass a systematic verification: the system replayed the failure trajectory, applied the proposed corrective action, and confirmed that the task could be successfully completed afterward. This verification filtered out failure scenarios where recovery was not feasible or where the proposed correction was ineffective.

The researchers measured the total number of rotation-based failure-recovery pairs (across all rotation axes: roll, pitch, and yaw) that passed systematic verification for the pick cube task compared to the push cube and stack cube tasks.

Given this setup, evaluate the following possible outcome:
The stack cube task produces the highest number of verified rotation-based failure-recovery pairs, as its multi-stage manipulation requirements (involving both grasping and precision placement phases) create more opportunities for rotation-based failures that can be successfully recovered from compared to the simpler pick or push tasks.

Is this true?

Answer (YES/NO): NO